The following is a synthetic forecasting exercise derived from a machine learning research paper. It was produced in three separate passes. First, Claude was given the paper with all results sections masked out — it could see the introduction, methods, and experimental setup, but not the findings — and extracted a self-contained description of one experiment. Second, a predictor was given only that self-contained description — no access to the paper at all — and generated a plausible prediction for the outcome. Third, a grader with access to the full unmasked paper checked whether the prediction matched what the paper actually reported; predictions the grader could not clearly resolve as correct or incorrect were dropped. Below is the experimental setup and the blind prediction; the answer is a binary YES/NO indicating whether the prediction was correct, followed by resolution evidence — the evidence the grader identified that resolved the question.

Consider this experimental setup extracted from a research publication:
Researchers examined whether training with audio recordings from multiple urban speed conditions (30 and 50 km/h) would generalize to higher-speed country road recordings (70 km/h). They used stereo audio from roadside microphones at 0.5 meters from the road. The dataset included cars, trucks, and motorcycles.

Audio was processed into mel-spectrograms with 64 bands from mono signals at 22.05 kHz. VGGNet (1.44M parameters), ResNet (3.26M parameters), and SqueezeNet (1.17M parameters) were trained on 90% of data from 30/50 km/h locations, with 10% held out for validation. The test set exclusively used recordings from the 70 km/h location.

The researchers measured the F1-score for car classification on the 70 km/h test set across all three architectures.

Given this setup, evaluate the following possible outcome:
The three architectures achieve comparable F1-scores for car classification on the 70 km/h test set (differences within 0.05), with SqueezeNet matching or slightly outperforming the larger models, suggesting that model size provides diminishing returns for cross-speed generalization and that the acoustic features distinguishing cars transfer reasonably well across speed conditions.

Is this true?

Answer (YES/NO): YES